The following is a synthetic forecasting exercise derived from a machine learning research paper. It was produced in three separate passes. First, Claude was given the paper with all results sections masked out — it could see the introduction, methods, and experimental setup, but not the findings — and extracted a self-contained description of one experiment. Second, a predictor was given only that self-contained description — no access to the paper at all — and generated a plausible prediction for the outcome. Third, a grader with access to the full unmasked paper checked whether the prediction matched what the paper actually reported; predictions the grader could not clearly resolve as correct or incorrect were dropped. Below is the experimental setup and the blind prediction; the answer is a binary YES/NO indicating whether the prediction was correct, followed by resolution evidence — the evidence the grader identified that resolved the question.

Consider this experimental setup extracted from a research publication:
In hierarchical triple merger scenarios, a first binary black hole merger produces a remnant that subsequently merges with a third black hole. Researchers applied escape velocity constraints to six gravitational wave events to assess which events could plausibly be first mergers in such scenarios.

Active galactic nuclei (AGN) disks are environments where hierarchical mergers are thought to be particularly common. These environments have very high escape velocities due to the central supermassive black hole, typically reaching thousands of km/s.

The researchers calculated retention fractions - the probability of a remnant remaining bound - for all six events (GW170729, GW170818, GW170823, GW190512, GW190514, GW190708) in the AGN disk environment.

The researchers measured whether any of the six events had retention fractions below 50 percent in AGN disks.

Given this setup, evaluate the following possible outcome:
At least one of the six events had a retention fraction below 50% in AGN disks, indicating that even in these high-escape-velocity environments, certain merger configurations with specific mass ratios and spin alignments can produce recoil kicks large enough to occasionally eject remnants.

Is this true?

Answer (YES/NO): YES